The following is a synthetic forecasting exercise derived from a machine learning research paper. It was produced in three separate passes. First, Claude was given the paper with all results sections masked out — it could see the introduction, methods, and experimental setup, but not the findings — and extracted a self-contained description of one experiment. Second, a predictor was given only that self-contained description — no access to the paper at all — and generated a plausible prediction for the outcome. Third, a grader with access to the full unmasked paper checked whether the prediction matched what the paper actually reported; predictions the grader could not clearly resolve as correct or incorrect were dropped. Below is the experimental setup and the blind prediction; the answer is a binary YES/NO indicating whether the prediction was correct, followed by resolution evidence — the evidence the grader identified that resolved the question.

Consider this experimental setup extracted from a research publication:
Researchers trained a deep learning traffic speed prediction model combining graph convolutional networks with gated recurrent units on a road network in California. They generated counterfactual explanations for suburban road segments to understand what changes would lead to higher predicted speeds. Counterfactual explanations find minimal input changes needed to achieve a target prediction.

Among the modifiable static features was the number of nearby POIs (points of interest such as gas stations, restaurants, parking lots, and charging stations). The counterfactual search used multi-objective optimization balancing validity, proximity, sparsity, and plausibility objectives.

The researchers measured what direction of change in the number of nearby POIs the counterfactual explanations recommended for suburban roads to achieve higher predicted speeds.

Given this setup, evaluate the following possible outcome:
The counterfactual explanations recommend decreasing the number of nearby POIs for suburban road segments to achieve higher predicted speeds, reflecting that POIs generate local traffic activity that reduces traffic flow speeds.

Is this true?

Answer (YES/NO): NO